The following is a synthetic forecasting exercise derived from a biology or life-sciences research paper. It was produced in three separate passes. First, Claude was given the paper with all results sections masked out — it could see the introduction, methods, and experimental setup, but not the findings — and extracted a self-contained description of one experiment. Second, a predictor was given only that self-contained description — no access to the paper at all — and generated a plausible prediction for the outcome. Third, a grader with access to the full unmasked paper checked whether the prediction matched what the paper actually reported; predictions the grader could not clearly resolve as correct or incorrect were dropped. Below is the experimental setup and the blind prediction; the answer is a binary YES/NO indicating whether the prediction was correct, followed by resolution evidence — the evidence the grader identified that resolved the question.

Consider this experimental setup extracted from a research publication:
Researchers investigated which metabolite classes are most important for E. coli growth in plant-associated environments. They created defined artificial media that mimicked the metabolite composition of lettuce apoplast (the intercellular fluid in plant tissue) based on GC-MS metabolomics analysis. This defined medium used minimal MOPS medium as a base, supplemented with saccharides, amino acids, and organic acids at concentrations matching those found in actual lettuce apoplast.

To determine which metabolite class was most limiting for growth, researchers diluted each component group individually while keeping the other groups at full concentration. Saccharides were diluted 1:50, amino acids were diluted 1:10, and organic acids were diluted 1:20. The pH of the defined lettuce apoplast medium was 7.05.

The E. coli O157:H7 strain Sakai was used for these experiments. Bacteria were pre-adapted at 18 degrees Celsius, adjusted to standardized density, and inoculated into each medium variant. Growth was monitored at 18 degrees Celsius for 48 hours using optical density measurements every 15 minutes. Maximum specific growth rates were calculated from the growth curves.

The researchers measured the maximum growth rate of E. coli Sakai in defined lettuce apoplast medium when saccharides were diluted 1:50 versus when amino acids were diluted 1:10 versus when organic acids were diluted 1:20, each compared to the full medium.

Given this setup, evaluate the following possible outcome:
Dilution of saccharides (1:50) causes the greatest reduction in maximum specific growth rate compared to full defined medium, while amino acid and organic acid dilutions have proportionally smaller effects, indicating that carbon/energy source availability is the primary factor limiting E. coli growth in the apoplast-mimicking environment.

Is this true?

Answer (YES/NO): NO